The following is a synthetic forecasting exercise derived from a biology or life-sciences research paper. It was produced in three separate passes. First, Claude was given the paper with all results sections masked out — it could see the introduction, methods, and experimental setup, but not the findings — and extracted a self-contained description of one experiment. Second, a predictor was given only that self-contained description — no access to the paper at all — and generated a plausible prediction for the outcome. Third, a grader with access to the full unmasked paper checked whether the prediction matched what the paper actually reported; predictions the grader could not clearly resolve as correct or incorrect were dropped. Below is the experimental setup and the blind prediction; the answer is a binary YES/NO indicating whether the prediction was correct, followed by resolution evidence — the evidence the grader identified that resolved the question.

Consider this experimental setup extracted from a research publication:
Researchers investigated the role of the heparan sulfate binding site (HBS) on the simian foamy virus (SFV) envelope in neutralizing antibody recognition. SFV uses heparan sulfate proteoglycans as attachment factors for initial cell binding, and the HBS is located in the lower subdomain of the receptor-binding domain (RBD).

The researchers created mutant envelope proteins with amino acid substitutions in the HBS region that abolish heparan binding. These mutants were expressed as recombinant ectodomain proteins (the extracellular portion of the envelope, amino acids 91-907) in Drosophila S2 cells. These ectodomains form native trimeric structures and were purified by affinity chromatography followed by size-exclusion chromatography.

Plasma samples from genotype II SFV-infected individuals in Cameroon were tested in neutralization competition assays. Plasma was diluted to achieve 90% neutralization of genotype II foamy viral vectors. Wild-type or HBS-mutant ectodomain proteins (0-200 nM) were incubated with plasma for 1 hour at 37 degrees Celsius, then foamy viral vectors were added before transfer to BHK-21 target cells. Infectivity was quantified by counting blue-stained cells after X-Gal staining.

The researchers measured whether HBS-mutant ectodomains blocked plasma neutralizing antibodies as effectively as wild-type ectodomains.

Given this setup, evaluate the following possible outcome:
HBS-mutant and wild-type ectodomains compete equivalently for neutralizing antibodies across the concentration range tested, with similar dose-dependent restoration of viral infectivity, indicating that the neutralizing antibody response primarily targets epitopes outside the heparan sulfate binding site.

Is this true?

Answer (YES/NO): NO